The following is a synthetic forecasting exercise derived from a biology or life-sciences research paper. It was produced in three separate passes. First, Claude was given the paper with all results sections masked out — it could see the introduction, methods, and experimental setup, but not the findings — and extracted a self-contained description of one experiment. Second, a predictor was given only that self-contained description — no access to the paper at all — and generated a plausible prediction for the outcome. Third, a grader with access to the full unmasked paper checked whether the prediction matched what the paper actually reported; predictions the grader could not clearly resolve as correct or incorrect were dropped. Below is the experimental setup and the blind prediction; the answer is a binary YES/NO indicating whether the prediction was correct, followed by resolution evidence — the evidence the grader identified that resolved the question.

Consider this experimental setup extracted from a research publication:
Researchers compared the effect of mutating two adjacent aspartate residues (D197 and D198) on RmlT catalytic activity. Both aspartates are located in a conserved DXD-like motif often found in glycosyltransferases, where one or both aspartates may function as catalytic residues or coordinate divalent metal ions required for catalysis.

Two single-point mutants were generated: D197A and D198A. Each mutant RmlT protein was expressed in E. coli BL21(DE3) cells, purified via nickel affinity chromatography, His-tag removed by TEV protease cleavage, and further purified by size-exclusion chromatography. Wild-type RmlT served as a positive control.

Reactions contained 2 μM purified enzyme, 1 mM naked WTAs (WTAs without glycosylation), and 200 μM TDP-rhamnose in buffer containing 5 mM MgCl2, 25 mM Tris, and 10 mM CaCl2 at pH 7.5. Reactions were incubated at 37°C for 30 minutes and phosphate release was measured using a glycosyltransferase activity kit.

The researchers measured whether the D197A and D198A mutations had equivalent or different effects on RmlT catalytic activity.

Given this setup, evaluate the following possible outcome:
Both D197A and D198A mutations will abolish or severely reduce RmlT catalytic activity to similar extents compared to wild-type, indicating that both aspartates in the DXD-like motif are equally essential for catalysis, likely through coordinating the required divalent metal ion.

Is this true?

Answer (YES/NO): YES